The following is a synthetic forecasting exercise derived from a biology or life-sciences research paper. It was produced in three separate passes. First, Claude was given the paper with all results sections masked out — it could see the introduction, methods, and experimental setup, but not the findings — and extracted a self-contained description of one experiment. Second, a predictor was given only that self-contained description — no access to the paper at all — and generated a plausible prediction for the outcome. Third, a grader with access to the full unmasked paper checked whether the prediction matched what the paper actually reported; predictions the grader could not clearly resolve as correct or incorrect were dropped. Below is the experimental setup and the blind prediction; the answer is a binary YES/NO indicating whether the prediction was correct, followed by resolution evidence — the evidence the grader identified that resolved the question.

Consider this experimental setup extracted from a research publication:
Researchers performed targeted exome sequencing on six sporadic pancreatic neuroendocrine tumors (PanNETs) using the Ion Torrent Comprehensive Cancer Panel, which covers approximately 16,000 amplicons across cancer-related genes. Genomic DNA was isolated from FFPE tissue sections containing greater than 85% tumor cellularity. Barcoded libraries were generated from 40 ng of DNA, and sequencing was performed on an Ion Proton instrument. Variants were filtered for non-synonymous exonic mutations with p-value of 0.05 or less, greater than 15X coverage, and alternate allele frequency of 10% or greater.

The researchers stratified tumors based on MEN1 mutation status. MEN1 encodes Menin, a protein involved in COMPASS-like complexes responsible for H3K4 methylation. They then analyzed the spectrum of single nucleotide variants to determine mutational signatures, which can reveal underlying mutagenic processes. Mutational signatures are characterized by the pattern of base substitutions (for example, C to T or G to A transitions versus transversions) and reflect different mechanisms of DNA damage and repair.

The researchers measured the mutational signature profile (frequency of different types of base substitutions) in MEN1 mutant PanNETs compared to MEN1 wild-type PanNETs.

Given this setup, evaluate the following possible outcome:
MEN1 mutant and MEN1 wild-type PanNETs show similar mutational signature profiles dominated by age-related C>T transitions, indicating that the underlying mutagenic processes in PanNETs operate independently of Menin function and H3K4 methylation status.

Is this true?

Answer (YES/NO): NO